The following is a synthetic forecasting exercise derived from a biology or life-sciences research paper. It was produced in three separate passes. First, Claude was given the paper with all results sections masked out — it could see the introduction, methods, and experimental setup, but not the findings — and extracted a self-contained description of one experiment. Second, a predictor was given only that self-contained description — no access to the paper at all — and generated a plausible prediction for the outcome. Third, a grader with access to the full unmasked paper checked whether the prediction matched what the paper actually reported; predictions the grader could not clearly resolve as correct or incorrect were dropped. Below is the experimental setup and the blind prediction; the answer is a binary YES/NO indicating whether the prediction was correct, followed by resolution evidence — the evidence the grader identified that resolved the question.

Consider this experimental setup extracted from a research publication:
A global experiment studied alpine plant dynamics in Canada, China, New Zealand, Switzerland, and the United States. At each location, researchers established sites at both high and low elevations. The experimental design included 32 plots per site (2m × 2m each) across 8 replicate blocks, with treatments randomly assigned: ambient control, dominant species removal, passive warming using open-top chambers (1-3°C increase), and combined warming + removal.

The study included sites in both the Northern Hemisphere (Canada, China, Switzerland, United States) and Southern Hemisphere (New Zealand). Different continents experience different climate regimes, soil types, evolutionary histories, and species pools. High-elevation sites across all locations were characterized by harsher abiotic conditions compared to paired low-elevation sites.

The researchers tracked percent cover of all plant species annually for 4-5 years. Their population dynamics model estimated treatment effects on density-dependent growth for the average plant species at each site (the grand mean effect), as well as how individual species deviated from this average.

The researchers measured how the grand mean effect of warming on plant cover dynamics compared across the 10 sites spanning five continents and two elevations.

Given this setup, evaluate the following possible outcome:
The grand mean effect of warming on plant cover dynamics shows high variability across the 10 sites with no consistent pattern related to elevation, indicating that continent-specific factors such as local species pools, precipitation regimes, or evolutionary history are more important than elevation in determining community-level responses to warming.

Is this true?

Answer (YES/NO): NO